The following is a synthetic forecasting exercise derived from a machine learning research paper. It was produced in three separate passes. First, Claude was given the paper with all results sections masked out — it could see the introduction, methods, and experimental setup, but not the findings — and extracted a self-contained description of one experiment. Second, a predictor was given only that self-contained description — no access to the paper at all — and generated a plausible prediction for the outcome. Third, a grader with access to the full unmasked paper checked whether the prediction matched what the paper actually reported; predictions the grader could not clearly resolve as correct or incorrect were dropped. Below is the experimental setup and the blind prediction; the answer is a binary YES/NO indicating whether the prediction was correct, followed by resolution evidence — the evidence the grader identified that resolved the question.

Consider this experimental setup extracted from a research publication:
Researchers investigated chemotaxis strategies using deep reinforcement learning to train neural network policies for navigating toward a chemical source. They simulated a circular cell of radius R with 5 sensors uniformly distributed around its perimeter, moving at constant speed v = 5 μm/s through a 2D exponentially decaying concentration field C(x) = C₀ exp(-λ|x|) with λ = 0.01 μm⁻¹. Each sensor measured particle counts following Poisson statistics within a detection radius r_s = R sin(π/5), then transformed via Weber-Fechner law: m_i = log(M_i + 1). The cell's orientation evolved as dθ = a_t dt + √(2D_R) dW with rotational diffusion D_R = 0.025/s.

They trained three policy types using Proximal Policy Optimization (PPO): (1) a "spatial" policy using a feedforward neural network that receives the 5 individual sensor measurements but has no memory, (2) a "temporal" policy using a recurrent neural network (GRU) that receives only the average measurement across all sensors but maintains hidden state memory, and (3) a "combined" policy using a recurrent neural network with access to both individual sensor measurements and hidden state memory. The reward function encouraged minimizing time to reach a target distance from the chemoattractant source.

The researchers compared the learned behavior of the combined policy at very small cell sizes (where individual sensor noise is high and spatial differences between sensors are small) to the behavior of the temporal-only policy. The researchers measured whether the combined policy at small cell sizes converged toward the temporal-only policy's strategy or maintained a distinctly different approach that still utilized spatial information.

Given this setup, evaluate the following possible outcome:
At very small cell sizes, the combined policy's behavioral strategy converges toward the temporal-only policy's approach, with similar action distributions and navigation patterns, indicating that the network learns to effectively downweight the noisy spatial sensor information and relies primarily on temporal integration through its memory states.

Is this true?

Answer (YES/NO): YES